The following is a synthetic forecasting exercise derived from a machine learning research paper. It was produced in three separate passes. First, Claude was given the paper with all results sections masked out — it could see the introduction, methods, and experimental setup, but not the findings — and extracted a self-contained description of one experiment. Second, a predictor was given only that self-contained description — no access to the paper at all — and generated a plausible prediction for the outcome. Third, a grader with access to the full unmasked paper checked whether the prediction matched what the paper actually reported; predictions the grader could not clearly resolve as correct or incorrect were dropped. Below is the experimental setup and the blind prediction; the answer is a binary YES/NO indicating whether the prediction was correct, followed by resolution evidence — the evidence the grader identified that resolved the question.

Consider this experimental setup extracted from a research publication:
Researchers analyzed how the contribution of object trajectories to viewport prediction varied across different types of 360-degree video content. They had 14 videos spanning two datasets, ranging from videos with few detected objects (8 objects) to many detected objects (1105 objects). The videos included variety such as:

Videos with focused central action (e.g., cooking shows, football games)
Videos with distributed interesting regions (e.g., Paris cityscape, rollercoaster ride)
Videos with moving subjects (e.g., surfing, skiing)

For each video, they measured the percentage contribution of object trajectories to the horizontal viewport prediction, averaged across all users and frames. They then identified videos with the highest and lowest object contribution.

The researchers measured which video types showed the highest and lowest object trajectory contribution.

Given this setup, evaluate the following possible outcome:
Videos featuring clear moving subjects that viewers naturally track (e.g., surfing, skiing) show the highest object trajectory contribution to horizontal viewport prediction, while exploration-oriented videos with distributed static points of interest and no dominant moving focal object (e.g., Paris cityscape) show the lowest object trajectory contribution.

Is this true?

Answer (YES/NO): NO